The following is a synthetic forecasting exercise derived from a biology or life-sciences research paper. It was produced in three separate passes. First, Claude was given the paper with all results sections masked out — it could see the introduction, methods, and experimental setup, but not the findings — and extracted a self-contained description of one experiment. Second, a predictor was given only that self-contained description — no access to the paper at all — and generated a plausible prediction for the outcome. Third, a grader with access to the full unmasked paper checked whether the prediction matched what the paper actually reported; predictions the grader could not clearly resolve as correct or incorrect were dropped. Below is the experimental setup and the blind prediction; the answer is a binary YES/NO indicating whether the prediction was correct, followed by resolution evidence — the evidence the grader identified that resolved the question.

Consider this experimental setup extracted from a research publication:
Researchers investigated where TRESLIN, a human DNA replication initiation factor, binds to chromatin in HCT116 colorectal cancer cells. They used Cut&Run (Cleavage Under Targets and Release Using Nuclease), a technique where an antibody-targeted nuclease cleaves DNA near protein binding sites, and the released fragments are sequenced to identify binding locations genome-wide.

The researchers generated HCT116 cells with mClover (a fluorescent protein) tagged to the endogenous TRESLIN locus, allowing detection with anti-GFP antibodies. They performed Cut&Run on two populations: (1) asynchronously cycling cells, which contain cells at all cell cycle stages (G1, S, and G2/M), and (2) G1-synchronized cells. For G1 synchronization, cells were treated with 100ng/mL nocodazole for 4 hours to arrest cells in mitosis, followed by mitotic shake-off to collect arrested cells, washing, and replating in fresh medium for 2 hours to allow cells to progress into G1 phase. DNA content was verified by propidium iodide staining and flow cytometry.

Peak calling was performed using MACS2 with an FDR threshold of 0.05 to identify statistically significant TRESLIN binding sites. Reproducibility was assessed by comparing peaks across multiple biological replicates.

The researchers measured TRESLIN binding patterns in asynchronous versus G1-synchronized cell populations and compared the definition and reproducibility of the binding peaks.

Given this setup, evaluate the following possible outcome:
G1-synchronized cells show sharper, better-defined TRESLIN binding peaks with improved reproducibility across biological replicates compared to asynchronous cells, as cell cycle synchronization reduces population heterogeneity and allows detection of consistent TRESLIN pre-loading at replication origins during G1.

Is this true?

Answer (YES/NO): YES